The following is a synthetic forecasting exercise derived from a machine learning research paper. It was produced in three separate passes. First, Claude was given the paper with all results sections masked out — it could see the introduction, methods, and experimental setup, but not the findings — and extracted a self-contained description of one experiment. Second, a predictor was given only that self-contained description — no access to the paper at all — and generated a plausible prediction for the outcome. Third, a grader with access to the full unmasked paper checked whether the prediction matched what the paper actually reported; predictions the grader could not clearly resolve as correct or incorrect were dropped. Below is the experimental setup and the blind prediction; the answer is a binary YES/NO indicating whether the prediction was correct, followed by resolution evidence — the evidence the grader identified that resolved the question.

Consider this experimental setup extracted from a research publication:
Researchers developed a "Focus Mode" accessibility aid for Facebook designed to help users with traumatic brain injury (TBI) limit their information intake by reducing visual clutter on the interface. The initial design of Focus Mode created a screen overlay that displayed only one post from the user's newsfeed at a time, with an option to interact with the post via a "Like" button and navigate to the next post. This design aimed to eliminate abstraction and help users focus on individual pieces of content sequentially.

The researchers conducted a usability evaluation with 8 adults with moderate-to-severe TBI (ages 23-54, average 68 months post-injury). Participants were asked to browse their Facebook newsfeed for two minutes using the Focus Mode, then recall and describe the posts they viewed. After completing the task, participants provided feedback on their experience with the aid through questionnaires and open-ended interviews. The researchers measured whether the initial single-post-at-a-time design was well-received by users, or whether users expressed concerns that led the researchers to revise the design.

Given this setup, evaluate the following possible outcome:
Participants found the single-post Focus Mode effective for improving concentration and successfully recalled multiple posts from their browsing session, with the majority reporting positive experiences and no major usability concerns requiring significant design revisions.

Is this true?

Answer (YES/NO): NO